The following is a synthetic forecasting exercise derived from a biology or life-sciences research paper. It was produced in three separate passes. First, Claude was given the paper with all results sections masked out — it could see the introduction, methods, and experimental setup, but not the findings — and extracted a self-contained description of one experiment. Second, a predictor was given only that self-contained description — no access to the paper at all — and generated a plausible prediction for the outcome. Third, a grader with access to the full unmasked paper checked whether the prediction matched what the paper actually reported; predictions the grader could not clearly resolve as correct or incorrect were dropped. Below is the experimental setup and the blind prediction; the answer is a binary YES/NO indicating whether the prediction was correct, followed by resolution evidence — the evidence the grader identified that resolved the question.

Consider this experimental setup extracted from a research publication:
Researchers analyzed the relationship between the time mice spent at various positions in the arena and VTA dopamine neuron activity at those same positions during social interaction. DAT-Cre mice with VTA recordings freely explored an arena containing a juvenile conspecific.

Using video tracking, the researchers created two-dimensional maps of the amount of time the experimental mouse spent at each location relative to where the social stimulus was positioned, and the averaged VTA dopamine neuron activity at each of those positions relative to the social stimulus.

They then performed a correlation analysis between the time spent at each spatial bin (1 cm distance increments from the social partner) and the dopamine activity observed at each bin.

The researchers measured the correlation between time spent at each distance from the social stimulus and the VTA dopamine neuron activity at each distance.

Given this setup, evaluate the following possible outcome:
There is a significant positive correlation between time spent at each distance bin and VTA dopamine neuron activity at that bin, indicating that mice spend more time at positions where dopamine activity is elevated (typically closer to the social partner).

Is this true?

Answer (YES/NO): YES